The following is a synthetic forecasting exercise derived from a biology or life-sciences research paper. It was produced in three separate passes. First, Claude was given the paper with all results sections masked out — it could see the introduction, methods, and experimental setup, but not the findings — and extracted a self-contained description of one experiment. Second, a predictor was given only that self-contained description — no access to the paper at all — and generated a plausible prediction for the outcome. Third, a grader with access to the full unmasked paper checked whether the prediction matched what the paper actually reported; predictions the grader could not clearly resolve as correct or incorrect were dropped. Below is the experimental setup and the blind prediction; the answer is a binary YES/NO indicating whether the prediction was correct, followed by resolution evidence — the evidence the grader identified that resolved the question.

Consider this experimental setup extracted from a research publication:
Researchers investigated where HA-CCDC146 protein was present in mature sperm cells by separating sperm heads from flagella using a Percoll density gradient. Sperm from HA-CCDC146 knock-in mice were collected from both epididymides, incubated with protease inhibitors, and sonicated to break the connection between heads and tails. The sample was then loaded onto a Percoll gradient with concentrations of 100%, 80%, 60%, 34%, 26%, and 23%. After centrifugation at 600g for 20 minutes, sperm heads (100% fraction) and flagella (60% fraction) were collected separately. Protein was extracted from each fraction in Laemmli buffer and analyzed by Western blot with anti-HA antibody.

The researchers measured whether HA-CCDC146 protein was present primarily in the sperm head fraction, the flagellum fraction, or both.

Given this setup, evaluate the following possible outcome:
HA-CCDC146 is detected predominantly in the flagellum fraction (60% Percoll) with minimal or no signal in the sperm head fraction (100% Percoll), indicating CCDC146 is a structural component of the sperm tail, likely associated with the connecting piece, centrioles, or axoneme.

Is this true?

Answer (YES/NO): YES